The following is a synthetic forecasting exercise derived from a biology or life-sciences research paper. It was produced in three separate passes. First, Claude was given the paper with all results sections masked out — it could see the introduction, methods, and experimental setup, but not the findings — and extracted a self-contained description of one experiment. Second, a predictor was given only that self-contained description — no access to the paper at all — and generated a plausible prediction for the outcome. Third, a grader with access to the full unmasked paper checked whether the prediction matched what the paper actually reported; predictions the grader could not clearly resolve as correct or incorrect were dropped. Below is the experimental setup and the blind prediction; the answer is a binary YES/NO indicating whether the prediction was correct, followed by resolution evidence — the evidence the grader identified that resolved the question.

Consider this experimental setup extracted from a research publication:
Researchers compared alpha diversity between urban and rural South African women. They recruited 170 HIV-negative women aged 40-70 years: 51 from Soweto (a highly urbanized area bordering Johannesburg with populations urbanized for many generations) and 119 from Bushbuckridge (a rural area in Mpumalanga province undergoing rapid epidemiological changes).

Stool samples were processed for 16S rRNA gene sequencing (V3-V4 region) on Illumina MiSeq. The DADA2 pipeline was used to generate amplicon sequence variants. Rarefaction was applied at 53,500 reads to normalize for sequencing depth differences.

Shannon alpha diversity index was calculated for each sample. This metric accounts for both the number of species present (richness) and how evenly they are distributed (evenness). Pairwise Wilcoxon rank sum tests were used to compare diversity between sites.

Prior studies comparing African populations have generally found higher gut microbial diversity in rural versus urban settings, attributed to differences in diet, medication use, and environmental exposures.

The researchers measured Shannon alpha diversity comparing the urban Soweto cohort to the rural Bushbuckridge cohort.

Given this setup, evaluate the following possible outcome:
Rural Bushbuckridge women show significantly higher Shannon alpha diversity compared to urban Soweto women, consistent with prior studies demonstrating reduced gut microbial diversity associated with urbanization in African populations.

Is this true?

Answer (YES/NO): YES